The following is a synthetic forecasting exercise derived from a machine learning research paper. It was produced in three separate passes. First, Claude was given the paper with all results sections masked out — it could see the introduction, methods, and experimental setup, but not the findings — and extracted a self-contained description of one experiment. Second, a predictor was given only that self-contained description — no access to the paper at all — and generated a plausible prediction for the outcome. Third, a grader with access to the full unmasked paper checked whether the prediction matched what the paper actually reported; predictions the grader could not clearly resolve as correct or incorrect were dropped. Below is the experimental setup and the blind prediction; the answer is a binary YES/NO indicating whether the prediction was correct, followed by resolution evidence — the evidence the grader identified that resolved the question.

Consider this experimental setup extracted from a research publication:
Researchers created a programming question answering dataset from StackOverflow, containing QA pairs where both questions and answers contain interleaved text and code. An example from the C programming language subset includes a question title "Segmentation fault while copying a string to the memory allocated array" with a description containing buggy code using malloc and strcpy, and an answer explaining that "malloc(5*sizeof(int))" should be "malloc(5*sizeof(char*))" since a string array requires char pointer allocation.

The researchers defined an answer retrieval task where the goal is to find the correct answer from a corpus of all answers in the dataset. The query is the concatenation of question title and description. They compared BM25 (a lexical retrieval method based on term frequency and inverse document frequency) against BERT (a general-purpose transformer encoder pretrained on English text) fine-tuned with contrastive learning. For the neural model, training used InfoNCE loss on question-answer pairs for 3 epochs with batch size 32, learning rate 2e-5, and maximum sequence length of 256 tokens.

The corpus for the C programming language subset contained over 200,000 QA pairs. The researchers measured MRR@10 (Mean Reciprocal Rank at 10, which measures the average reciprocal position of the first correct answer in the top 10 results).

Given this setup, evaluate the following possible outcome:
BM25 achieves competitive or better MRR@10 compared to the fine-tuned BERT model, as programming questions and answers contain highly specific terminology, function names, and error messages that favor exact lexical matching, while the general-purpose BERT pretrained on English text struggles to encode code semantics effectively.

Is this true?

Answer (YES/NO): YES